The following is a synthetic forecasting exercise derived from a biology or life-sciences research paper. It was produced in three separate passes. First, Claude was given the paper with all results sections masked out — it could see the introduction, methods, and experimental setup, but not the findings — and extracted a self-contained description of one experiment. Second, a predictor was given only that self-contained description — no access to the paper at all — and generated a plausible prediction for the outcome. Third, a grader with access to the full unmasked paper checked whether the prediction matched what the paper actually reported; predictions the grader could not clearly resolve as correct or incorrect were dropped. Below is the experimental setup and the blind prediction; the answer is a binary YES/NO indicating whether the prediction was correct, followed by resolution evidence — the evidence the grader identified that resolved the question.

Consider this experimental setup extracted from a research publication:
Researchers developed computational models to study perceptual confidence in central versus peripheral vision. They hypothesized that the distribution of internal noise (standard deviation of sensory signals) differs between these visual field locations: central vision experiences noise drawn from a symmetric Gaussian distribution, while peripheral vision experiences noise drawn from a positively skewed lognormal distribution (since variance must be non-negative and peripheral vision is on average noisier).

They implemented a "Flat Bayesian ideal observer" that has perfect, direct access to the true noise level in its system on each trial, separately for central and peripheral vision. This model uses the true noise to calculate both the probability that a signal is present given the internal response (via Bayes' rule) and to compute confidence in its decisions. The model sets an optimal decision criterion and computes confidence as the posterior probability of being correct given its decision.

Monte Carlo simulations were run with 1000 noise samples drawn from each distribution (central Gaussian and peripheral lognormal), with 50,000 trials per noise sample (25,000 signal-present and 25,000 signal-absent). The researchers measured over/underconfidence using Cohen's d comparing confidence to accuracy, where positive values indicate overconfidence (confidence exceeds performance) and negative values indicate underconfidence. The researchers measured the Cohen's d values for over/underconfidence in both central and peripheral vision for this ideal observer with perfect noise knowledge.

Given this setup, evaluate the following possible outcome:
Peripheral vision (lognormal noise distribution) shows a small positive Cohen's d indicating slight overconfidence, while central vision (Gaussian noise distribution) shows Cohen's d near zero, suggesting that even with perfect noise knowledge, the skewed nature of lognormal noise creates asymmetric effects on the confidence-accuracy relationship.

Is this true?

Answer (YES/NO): NO